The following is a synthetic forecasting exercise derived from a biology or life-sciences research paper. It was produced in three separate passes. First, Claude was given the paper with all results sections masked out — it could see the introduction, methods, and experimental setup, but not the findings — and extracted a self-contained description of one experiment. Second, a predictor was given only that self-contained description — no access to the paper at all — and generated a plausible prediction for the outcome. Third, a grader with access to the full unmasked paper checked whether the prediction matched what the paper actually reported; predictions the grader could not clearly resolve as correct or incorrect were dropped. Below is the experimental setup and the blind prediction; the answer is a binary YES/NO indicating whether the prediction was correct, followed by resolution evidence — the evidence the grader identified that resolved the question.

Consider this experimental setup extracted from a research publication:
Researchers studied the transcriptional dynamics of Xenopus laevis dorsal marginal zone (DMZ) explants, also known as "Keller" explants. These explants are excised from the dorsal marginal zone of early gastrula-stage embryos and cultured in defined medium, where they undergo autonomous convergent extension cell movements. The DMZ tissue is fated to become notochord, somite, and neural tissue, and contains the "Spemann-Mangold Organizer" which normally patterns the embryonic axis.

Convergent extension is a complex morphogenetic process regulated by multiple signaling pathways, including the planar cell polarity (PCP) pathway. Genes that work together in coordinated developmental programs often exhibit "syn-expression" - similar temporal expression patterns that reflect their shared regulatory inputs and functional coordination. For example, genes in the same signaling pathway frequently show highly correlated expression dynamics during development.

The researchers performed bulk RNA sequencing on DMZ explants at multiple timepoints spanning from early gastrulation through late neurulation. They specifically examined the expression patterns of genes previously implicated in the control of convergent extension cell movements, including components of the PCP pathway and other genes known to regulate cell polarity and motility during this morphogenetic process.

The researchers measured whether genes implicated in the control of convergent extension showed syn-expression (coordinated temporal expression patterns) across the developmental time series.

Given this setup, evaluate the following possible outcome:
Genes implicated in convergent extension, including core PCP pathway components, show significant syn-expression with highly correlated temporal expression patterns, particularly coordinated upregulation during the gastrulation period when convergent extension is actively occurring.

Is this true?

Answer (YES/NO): NO